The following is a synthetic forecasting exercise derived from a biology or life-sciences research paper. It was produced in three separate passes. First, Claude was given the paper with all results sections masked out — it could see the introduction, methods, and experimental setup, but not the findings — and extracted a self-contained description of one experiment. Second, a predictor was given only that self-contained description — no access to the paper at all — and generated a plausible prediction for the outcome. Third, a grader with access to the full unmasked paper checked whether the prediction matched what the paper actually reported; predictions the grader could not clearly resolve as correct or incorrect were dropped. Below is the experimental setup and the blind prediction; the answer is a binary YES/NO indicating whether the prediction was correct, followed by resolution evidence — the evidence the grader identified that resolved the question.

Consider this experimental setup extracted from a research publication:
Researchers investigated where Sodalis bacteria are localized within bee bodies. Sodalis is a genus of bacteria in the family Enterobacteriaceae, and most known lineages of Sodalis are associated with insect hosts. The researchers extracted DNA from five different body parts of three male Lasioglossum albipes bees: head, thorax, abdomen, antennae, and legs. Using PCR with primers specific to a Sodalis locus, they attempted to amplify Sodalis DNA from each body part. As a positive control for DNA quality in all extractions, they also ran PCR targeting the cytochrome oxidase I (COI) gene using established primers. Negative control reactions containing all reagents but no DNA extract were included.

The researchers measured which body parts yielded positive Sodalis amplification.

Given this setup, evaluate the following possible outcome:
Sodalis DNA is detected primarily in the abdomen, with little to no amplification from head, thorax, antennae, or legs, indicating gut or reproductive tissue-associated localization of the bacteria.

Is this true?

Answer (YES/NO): NO